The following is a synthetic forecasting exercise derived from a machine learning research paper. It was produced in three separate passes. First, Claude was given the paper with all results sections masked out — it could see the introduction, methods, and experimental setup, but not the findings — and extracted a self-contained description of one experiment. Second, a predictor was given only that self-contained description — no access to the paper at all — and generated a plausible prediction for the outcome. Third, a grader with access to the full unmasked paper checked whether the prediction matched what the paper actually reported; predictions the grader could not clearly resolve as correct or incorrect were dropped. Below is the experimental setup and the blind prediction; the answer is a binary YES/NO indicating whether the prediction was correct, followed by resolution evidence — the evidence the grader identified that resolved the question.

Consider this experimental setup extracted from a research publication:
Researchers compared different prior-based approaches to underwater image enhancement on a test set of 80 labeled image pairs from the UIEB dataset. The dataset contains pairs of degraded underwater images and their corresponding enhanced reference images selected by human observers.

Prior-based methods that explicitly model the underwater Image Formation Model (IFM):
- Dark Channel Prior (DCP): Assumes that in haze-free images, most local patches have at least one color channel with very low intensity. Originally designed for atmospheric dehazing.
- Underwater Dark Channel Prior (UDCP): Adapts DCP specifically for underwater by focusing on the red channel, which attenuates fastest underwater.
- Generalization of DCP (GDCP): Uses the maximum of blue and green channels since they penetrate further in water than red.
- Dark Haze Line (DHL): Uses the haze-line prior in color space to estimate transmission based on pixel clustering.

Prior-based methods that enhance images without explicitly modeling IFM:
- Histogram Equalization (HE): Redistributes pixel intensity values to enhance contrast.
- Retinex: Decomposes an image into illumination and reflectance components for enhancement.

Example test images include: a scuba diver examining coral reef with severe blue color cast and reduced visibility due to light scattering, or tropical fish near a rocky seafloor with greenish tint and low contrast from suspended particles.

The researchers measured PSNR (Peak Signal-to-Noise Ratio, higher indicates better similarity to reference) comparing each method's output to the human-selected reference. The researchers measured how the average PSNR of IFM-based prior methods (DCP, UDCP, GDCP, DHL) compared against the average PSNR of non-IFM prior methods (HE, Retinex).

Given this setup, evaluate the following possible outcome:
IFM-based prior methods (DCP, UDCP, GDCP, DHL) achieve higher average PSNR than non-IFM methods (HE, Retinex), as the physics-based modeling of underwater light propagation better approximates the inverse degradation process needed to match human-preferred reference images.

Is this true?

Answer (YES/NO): NO